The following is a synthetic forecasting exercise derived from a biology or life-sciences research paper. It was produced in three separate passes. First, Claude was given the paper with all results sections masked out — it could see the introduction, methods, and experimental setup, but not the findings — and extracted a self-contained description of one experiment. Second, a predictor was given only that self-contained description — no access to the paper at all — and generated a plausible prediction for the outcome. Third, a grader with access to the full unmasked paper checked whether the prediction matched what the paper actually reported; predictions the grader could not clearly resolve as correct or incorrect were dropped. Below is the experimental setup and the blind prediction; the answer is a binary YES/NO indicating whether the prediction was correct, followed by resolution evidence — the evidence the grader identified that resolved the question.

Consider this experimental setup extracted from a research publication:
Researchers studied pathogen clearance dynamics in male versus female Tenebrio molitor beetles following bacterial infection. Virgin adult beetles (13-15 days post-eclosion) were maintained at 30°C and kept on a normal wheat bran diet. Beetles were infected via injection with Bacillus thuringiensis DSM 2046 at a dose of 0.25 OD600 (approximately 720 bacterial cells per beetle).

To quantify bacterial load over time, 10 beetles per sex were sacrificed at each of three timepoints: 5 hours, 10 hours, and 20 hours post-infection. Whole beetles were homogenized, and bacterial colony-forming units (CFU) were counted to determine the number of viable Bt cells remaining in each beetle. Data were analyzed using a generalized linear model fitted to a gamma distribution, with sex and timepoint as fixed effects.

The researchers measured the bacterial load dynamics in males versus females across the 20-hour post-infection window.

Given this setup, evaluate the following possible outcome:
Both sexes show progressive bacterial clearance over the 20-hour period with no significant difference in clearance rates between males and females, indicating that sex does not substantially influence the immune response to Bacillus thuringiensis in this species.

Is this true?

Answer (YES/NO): NO